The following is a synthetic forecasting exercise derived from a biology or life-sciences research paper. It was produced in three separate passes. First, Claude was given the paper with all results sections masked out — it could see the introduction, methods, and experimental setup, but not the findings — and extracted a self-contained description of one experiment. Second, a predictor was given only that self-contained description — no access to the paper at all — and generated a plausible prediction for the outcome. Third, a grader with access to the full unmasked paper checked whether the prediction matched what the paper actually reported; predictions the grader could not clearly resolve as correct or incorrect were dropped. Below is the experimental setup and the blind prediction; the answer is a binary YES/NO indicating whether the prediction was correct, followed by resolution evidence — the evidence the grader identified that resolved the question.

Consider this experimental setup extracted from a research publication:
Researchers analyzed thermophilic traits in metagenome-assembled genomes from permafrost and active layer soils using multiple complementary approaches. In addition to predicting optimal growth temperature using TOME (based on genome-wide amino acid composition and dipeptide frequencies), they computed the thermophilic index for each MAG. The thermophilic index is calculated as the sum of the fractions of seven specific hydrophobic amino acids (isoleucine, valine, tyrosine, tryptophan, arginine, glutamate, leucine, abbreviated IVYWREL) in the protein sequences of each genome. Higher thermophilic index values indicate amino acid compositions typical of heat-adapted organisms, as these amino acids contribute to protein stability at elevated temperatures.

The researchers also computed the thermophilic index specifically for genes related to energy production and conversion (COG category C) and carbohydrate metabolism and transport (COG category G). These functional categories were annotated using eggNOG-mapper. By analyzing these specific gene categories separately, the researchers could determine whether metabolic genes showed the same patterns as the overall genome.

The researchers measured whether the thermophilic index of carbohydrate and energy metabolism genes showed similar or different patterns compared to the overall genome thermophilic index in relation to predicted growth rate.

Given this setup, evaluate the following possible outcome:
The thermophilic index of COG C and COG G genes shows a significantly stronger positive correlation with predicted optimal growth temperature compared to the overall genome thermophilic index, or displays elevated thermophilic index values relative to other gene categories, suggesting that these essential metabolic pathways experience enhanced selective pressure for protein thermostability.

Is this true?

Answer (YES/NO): NO